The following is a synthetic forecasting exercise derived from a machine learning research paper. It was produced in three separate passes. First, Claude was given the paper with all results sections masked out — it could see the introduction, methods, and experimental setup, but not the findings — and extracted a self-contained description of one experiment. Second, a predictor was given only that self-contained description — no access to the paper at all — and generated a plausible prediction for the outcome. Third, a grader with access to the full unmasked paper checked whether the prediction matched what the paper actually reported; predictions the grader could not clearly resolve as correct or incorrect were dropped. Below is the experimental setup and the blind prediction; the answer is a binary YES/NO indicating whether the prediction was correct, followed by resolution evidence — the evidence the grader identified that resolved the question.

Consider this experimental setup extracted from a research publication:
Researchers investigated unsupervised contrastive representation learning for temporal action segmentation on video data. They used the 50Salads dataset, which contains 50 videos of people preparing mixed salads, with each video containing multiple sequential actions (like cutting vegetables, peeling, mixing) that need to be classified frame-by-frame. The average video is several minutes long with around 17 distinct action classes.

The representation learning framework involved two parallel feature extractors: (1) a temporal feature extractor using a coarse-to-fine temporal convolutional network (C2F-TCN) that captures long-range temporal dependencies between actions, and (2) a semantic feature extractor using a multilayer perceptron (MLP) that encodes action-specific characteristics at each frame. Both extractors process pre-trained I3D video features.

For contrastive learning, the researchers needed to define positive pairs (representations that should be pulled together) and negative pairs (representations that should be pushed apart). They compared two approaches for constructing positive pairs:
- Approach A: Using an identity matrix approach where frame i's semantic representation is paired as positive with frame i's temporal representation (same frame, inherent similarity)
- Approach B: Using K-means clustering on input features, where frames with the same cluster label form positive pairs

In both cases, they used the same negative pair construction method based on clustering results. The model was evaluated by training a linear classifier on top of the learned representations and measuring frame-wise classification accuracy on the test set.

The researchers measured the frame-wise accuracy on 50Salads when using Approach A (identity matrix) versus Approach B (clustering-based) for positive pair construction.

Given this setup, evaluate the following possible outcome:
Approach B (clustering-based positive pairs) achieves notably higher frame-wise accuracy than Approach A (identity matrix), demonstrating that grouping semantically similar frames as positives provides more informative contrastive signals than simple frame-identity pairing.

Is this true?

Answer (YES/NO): NO